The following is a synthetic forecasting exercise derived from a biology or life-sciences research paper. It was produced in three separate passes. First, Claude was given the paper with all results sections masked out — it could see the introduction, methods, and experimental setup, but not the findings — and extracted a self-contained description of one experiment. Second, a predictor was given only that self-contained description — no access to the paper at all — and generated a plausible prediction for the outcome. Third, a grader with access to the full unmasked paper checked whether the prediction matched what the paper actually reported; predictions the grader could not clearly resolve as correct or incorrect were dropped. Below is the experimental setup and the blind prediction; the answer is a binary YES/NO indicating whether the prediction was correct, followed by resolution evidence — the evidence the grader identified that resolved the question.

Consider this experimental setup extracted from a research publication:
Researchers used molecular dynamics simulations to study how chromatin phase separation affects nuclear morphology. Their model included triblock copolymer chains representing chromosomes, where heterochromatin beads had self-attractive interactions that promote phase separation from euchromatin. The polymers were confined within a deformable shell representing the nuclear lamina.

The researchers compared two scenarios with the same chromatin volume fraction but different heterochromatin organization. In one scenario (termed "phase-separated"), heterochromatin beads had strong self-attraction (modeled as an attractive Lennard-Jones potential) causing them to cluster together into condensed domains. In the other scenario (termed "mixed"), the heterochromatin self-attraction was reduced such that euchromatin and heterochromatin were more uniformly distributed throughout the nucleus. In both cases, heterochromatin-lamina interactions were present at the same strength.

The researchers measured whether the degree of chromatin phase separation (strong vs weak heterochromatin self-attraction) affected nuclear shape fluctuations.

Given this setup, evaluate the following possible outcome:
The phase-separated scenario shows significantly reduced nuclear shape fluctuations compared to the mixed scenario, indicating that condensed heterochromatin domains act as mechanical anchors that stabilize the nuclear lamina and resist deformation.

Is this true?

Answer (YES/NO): NO